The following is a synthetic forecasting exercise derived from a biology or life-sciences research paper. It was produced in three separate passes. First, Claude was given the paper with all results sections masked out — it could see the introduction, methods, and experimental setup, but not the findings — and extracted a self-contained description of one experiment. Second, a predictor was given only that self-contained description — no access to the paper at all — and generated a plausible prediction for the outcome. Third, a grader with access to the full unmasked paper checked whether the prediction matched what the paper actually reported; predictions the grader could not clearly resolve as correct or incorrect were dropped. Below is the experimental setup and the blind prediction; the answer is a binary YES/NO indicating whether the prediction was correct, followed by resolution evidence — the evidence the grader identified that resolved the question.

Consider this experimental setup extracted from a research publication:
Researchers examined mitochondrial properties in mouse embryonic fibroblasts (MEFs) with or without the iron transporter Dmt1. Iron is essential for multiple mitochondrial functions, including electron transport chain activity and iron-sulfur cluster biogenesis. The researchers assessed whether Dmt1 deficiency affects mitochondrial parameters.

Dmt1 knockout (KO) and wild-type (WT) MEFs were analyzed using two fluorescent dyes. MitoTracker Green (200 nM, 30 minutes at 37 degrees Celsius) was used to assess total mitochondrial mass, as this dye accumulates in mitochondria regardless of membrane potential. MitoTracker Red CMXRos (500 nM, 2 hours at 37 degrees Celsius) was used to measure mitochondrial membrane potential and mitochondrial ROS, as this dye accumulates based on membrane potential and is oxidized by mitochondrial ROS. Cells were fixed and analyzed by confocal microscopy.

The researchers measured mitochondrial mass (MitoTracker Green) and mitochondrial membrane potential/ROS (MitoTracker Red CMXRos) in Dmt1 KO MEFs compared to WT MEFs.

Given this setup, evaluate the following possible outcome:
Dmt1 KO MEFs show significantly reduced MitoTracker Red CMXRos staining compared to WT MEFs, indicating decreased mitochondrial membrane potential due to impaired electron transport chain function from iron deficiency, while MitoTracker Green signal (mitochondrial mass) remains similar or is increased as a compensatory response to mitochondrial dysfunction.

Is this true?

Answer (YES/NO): NO